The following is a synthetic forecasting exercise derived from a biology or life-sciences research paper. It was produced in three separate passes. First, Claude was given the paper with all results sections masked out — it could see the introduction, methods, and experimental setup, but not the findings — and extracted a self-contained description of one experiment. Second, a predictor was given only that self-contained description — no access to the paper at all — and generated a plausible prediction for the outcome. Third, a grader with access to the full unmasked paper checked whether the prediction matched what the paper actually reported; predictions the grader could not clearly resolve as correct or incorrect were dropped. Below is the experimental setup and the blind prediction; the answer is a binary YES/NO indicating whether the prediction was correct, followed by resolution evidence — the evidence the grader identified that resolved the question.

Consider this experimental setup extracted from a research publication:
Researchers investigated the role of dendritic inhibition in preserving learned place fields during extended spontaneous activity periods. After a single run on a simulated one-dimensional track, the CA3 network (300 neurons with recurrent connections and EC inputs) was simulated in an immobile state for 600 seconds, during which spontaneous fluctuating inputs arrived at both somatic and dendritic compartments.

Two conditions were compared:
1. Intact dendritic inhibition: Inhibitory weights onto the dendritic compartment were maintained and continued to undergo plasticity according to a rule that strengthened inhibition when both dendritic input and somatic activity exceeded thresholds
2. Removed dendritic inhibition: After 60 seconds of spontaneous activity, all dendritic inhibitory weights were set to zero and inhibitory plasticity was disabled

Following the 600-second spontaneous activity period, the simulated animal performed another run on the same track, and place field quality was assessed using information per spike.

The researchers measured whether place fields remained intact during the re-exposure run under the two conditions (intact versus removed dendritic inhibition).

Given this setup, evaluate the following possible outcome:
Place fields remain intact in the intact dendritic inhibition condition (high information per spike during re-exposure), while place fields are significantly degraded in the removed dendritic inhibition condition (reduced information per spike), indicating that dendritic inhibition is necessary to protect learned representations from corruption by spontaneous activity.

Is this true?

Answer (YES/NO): YES